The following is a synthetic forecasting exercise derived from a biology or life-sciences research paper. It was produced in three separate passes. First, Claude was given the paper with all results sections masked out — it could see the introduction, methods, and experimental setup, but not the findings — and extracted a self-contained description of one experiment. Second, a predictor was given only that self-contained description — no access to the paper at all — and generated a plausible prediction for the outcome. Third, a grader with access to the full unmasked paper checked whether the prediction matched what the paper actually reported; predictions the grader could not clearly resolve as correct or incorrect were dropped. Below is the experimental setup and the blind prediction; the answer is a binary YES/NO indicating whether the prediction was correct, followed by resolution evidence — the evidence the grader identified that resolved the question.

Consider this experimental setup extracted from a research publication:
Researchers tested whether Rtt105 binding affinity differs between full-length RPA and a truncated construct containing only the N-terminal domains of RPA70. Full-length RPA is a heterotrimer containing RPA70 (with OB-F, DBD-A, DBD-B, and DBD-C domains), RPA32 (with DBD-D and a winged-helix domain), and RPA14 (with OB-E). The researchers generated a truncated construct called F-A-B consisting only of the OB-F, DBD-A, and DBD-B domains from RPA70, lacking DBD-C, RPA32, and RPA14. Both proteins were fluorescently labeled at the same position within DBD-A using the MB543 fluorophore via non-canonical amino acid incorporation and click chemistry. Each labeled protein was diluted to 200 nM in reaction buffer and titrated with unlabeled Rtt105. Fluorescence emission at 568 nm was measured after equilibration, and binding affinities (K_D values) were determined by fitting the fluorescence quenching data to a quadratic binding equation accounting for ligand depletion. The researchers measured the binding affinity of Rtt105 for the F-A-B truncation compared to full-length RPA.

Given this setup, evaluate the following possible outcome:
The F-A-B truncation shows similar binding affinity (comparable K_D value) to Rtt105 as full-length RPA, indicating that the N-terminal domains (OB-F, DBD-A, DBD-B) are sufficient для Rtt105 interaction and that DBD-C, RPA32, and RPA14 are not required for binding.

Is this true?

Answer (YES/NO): NO